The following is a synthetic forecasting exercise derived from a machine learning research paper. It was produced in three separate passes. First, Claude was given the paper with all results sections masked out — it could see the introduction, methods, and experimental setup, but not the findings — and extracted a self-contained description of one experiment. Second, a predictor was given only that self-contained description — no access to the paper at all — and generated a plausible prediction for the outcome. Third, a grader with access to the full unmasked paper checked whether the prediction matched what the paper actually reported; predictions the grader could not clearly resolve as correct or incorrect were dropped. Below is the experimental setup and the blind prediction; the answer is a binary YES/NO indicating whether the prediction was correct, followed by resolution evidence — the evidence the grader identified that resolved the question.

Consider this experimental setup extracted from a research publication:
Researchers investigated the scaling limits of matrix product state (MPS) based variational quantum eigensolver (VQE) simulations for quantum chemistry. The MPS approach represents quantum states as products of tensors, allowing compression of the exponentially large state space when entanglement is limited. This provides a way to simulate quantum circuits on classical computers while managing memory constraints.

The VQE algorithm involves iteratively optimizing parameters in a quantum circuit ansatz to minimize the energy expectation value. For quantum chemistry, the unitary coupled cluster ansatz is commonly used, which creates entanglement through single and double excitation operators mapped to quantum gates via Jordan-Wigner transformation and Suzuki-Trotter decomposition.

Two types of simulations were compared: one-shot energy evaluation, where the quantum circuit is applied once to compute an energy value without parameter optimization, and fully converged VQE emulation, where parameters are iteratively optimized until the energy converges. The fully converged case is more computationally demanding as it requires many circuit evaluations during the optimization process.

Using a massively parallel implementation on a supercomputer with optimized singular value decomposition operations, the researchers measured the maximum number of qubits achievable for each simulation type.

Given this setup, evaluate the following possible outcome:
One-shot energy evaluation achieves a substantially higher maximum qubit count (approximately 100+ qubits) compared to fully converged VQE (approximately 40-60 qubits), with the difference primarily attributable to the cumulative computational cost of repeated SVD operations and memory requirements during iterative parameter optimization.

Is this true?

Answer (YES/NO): NO